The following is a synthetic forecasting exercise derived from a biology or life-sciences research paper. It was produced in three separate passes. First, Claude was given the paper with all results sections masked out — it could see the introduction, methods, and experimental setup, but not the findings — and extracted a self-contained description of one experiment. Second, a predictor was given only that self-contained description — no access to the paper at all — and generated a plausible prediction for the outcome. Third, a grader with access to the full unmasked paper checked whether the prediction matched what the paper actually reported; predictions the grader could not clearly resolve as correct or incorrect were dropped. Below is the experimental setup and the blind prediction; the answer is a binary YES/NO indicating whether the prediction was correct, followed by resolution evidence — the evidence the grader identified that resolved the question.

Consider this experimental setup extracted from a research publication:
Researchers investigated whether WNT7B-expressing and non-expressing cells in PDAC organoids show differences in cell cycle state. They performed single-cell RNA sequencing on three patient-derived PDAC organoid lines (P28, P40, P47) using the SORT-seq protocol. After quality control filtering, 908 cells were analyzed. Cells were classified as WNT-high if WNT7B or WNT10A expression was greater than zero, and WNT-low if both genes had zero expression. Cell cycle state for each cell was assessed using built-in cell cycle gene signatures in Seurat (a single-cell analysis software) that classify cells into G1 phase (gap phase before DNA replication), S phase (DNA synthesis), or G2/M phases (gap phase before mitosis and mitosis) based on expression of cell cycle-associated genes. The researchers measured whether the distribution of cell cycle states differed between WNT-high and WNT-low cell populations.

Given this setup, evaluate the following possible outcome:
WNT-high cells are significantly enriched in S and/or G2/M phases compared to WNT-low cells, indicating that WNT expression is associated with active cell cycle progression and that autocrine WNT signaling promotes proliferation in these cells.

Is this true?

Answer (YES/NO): YES